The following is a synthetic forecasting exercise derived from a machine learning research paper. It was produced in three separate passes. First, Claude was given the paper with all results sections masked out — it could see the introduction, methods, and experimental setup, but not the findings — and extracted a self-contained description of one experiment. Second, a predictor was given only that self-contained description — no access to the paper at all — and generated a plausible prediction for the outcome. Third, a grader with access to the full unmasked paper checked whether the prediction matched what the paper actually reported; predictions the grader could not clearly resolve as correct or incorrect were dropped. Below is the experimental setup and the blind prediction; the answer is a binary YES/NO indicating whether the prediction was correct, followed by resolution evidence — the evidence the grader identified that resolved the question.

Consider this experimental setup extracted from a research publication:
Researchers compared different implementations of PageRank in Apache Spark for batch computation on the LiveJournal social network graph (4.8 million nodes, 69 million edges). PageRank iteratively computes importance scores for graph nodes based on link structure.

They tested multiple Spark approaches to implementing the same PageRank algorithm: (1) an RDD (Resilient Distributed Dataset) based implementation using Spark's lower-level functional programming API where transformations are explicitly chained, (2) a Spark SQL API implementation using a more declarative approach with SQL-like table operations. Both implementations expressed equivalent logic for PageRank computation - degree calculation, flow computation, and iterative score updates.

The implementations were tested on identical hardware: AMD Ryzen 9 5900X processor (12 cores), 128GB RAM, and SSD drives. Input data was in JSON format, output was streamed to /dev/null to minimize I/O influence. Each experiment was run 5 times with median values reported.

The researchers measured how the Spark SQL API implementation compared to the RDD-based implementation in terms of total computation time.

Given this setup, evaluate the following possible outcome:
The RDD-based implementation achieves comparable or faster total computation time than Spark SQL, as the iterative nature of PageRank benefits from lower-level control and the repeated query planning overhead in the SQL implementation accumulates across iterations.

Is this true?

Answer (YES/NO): NO